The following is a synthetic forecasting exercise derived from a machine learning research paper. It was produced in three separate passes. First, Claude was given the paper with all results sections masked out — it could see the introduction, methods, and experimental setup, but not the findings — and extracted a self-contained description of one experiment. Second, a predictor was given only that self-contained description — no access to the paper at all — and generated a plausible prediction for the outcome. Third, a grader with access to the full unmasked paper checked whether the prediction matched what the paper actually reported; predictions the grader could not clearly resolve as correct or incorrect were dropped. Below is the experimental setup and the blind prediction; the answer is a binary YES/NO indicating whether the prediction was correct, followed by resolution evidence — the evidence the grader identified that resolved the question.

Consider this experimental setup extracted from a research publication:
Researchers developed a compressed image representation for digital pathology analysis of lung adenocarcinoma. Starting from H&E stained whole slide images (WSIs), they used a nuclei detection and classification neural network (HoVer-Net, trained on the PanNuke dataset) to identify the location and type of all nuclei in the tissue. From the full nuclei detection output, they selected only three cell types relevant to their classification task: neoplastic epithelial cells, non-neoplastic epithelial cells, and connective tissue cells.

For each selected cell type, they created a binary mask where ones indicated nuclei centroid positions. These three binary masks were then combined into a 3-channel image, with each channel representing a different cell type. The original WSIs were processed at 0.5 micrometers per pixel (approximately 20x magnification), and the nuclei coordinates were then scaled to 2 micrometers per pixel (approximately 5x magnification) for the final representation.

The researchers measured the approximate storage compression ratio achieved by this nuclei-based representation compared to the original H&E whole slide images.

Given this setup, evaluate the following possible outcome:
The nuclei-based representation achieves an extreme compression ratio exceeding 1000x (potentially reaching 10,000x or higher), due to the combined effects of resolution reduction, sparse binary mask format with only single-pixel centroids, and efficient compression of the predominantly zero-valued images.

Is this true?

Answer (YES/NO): NO